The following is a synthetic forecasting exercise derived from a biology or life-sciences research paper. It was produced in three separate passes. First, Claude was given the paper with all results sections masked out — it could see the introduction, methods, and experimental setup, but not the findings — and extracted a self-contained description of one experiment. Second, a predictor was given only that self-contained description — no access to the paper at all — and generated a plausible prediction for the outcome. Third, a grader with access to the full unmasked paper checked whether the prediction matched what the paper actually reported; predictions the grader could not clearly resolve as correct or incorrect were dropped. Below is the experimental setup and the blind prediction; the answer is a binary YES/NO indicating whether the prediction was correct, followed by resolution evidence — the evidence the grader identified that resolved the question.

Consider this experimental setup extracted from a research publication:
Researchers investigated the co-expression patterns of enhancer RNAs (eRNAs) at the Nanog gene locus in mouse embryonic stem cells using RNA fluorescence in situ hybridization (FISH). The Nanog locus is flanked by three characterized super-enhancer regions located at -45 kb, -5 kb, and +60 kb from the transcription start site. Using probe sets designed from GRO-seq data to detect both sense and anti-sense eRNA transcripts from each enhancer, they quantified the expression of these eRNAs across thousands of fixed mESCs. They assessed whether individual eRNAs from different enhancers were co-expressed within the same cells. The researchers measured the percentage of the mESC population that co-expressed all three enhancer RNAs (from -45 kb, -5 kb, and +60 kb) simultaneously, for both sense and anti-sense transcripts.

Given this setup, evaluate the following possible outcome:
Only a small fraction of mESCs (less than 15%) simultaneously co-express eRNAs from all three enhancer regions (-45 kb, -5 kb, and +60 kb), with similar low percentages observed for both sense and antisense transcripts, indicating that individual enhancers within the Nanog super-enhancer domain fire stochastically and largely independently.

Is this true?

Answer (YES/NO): NO